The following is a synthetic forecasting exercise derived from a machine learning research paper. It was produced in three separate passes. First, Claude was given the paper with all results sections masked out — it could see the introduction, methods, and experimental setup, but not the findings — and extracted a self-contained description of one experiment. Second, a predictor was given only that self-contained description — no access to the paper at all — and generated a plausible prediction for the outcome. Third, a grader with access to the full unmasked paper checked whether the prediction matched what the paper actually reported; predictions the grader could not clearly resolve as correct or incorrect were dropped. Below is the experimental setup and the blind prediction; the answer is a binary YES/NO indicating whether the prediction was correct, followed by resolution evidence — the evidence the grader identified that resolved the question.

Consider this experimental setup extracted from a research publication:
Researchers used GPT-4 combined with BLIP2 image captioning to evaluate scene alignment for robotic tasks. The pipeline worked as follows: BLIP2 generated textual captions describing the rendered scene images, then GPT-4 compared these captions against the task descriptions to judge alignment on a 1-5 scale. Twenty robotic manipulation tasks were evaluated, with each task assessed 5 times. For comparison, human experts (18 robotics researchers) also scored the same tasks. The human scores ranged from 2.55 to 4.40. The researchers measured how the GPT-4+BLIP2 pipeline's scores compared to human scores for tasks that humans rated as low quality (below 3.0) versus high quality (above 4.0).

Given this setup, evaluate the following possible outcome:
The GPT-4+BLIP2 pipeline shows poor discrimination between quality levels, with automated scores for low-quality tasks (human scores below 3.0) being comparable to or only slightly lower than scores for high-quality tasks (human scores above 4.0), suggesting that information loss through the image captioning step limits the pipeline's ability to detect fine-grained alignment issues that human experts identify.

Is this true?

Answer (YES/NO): NO